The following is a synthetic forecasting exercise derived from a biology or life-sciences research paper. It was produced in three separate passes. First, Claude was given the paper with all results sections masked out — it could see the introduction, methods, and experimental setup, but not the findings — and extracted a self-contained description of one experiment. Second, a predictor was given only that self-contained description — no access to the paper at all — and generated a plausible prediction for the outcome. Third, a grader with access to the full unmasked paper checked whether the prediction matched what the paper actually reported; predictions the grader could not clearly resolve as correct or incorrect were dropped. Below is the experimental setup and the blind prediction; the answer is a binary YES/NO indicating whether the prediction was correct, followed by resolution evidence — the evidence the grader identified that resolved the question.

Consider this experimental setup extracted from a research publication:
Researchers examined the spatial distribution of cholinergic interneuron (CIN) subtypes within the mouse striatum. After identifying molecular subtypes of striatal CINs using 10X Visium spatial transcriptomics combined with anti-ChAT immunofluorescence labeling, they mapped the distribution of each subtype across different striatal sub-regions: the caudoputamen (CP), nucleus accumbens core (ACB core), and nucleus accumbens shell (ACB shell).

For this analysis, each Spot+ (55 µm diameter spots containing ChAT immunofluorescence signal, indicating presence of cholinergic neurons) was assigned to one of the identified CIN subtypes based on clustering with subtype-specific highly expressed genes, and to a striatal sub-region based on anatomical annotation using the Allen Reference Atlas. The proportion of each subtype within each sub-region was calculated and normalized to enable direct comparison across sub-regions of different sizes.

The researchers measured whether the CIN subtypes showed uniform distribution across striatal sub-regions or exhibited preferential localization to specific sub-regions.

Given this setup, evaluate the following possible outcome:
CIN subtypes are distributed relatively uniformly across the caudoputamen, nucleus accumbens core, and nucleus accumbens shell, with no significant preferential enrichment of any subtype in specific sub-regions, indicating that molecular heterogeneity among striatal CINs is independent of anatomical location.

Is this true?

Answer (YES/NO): NO